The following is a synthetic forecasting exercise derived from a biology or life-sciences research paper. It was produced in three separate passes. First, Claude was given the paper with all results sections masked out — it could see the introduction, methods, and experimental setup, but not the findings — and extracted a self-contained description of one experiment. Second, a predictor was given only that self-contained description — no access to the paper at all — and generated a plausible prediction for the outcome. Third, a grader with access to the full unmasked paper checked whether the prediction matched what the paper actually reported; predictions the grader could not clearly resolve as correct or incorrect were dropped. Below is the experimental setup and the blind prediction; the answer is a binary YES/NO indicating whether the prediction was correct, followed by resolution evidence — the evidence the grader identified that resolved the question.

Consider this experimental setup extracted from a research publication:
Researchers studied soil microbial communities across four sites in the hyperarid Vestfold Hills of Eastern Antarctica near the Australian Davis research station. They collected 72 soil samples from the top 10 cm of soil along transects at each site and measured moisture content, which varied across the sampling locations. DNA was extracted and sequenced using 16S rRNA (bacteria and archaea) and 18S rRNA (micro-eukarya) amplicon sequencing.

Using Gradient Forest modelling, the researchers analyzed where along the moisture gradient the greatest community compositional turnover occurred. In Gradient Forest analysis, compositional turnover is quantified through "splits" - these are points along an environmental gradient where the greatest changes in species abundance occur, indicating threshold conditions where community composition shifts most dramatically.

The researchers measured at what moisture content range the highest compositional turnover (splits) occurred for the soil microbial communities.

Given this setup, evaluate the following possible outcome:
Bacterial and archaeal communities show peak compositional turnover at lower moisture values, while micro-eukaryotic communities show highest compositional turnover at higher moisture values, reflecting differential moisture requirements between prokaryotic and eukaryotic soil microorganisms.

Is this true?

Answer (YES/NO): NO